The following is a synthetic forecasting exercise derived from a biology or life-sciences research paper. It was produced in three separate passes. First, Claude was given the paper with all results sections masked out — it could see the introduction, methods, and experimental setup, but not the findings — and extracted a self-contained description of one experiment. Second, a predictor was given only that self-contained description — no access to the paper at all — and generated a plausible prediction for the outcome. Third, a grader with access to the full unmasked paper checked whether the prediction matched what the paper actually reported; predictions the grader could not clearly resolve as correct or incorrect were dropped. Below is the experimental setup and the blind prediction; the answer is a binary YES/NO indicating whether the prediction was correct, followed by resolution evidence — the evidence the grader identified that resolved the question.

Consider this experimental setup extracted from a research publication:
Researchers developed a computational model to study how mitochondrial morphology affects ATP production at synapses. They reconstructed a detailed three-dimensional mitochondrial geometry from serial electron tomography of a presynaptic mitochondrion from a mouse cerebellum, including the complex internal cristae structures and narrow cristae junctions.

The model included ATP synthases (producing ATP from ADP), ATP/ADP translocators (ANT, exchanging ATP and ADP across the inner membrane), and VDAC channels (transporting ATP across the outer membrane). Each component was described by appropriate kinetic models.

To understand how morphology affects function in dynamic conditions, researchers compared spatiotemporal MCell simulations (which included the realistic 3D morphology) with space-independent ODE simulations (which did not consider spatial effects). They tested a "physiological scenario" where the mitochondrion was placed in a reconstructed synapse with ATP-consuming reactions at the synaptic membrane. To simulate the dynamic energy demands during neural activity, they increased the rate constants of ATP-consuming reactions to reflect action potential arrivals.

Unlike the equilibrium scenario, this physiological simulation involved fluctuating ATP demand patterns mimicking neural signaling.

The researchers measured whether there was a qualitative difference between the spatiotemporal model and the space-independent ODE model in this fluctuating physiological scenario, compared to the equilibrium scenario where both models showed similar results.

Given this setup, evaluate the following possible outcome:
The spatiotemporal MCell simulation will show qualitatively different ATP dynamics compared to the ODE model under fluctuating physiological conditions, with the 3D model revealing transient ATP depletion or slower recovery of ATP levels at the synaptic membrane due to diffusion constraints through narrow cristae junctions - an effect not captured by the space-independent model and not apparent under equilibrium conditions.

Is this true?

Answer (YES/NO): YES